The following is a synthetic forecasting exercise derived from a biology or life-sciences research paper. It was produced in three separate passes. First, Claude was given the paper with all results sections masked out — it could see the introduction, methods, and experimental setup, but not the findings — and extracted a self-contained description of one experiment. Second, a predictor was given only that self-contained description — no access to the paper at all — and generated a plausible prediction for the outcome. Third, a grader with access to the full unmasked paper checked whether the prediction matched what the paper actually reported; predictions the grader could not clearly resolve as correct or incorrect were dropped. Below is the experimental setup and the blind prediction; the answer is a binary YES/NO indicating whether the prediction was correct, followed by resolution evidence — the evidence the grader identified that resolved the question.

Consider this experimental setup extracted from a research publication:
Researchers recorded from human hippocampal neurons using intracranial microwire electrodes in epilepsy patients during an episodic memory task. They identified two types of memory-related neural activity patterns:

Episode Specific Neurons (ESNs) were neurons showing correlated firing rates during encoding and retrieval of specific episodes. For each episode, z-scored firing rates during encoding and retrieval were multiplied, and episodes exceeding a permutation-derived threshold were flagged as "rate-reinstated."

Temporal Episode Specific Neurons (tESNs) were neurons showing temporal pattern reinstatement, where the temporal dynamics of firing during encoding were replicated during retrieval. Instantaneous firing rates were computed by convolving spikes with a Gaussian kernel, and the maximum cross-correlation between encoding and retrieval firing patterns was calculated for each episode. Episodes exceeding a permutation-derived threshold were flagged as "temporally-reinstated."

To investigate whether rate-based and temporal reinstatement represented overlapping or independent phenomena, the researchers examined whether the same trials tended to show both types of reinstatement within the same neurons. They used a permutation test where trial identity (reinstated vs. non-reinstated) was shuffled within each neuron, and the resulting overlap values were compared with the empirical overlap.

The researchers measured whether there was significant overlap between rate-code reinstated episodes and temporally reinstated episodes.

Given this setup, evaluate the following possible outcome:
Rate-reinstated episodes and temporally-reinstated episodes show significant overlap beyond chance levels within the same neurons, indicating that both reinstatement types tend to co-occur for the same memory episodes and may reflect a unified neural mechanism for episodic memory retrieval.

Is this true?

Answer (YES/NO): YES